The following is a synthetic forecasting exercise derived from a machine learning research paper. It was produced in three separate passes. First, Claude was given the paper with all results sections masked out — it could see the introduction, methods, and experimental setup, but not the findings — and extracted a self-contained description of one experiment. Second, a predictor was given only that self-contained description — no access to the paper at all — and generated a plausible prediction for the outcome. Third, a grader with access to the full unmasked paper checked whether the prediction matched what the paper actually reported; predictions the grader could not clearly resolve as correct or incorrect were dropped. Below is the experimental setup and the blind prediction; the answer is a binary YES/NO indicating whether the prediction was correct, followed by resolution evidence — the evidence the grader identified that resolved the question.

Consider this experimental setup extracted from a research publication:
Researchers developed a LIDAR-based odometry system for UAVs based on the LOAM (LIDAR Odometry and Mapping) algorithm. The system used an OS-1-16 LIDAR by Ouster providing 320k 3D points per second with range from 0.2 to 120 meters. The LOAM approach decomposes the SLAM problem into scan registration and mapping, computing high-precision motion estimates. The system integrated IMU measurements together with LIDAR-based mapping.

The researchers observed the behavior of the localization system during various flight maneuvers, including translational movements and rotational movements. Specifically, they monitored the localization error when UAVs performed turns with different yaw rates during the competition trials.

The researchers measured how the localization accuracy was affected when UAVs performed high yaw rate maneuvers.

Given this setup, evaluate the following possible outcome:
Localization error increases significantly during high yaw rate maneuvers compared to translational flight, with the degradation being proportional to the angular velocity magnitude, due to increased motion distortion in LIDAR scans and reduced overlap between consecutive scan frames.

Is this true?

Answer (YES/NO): NO